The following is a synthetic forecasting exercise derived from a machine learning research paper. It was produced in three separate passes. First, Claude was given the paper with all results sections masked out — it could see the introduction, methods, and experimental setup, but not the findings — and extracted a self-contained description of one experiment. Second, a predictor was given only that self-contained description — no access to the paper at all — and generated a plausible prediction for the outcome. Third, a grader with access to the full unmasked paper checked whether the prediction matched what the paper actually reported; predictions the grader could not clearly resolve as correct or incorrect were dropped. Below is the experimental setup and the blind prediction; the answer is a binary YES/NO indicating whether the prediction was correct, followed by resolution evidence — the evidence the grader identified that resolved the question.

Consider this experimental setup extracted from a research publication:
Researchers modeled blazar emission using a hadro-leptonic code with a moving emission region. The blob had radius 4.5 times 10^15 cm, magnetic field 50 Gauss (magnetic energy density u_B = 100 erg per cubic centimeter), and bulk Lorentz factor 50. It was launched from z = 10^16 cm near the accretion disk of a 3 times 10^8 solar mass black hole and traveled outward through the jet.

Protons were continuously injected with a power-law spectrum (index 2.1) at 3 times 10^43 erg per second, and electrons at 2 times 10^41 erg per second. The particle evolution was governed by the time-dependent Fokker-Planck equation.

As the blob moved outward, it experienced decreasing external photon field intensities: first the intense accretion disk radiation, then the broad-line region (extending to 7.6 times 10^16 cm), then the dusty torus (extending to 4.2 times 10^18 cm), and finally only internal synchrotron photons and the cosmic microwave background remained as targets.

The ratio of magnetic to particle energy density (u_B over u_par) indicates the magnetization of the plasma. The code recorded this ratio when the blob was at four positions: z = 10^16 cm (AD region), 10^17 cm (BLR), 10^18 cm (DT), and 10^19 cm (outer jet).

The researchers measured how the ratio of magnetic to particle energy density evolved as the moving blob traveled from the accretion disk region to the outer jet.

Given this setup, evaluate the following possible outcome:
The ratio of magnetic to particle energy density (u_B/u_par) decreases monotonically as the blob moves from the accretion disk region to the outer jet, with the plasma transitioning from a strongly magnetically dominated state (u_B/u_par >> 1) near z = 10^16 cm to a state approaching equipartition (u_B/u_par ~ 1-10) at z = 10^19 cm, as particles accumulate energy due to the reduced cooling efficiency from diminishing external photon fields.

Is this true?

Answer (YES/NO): YES